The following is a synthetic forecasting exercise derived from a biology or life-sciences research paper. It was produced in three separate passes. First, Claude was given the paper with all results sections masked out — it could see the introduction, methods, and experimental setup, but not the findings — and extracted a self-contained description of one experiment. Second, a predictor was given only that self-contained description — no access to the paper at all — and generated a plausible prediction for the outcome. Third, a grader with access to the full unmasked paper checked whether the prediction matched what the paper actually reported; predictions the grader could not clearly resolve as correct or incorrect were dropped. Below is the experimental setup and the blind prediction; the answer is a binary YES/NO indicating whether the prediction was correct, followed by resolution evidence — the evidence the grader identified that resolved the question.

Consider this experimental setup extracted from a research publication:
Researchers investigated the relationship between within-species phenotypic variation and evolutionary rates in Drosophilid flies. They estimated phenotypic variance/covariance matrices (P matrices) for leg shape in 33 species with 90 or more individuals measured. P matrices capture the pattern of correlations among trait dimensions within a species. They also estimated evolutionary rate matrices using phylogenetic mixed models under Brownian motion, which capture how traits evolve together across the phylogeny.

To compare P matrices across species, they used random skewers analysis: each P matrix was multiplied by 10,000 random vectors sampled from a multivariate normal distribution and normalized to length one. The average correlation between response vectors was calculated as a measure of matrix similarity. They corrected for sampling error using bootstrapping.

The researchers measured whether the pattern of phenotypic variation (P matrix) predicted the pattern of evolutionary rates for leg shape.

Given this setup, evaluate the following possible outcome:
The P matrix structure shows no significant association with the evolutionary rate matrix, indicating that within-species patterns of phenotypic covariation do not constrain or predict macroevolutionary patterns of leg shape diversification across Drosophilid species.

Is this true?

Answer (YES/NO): NO